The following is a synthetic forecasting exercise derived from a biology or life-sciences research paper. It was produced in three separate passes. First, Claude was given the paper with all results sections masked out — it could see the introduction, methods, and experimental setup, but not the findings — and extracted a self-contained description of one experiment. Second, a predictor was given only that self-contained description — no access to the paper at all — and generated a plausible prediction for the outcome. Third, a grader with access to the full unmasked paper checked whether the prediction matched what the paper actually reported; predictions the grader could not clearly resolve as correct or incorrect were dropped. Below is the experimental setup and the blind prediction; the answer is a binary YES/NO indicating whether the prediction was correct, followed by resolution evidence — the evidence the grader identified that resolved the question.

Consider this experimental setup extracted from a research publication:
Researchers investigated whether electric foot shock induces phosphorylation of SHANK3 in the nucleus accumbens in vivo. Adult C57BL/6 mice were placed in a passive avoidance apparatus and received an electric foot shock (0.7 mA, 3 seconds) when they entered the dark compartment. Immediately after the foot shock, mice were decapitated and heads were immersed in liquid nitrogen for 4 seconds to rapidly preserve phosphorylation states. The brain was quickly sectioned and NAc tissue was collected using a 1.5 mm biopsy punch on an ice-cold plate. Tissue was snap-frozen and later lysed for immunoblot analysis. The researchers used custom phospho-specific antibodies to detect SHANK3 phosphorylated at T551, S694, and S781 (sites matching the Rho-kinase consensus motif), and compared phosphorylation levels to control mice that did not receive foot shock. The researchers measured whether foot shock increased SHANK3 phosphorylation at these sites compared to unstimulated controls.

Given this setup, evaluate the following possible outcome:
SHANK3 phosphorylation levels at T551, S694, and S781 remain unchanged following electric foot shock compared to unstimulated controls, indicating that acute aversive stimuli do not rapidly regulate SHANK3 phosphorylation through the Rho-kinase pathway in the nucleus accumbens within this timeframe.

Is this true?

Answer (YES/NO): NO